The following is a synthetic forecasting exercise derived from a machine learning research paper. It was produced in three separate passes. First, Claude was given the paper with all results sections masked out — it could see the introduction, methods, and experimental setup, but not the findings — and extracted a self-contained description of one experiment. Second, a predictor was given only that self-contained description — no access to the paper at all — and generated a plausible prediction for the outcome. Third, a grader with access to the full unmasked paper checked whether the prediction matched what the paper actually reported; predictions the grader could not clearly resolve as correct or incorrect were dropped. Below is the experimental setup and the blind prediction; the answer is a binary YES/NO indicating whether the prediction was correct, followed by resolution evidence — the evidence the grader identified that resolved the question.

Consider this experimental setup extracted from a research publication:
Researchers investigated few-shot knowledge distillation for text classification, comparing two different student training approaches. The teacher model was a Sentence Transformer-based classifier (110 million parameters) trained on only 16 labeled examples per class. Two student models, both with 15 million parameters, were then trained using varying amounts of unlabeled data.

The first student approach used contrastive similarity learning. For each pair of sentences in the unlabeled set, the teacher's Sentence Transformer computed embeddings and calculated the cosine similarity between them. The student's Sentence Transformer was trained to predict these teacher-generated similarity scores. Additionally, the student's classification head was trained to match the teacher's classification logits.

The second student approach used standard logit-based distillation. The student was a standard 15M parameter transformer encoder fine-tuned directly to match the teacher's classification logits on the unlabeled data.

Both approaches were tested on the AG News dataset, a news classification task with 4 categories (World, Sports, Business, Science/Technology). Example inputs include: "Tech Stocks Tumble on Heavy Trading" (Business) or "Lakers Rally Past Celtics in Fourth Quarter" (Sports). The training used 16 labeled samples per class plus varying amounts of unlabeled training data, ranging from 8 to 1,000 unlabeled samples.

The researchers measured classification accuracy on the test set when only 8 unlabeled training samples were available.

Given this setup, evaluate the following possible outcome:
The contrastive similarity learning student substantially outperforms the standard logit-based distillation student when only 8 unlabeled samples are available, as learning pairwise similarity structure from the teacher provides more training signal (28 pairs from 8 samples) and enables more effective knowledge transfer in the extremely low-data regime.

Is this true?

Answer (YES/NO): YES